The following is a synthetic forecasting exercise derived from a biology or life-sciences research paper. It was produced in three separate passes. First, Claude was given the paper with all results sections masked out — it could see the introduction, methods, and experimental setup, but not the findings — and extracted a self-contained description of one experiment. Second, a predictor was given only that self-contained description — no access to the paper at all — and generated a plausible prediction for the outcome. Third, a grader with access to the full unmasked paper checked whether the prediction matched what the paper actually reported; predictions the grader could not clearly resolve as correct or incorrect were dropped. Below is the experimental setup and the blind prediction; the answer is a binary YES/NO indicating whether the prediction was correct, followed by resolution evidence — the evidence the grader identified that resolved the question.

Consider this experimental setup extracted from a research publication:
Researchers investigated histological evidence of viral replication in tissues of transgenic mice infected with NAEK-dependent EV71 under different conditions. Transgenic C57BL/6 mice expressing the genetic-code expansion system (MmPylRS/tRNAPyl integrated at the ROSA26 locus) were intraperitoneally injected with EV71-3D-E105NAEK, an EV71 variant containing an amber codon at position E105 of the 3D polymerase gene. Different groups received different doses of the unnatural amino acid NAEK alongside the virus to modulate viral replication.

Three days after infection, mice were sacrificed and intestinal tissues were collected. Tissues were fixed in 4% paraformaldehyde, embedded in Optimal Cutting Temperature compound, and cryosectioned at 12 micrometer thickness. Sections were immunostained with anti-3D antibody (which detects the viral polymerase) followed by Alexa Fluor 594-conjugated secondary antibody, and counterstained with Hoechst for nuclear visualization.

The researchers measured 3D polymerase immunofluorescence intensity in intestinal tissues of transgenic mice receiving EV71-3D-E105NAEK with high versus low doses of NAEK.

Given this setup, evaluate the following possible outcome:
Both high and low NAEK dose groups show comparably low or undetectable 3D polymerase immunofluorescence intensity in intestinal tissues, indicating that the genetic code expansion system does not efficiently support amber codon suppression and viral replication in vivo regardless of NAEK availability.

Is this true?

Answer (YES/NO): NO